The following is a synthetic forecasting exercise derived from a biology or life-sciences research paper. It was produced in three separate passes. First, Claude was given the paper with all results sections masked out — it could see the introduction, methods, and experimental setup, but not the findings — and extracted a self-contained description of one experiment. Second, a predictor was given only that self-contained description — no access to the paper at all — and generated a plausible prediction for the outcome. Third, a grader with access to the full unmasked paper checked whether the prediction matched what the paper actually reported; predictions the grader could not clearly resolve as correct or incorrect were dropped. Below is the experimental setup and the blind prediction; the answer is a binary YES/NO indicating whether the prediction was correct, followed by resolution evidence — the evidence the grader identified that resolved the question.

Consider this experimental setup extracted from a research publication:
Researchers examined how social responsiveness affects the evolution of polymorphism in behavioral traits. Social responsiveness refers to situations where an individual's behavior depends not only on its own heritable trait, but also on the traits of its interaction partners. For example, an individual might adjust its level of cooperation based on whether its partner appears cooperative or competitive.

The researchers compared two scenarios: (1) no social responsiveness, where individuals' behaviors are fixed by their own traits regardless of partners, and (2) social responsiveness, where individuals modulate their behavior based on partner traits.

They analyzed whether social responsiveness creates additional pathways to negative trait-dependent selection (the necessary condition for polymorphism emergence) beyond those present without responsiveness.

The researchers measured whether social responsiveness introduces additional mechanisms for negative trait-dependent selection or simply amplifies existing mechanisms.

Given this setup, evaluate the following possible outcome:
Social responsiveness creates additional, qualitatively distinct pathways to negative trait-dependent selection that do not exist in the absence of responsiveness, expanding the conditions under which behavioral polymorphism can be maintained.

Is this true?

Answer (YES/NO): YES